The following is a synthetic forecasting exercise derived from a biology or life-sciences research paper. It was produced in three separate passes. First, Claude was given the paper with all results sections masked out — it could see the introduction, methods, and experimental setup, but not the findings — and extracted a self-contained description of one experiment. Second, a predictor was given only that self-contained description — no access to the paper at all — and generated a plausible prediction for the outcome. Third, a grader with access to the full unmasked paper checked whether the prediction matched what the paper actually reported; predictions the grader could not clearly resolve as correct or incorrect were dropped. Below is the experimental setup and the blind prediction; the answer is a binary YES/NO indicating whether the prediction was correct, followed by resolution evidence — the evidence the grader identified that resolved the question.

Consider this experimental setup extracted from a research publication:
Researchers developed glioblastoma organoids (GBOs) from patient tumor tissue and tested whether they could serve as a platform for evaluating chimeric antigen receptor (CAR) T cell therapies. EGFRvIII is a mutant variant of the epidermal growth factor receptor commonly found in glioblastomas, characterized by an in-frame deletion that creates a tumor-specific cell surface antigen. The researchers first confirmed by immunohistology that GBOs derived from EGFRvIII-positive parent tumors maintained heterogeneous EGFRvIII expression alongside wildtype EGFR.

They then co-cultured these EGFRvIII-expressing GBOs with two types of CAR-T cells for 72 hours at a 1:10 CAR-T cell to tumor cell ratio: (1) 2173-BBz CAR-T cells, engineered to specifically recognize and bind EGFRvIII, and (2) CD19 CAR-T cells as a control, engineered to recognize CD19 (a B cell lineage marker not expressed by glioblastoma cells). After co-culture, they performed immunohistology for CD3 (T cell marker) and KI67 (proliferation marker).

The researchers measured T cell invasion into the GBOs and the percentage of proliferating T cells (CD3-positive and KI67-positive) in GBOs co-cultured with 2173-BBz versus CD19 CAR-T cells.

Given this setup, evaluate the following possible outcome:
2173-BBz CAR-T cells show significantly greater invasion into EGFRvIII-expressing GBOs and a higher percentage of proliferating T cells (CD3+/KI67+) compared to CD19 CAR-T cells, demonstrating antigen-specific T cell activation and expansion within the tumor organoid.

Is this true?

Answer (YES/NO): YES